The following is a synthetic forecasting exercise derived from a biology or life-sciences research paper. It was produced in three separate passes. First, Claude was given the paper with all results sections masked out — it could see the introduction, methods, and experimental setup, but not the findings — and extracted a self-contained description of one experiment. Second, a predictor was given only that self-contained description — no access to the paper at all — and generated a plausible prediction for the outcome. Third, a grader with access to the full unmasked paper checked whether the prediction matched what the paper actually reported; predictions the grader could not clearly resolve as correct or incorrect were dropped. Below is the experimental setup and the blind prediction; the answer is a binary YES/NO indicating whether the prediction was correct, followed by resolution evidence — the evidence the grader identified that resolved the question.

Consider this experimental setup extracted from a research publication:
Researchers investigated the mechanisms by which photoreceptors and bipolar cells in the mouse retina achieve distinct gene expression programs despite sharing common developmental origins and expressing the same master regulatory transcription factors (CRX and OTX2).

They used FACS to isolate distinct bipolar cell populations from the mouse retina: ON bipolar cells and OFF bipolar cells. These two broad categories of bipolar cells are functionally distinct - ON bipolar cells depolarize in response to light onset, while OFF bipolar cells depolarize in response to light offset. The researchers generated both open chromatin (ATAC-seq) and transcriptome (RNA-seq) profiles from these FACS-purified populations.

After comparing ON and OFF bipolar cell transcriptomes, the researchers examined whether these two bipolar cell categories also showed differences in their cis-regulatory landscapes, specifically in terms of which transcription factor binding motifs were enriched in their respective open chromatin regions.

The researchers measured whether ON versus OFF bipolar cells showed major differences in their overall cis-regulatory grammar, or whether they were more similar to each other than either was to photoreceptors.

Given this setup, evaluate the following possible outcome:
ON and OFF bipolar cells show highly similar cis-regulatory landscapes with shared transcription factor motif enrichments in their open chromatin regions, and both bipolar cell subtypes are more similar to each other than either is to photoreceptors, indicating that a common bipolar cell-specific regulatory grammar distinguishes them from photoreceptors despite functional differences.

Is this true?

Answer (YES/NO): YES